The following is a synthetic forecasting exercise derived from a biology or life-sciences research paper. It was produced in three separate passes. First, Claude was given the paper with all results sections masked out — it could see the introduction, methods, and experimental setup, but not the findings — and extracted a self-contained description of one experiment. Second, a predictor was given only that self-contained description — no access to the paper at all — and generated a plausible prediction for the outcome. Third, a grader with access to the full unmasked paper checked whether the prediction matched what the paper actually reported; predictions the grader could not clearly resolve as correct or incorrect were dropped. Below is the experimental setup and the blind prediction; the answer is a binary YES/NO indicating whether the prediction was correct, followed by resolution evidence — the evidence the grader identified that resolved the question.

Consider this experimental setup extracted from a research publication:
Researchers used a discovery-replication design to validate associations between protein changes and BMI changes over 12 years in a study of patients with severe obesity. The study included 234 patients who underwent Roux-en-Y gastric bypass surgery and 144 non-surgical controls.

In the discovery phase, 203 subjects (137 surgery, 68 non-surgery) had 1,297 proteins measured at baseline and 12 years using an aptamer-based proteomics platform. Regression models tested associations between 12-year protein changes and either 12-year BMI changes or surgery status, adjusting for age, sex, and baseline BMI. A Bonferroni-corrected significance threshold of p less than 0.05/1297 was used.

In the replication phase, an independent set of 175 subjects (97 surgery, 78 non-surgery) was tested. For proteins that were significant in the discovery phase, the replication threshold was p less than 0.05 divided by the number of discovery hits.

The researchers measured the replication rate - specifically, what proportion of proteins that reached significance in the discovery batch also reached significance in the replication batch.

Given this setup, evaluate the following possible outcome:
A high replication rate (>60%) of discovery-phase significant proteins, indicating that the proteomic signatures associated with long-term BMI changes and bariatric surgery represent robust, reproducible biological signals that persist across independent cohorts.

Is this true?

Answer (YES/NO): YES